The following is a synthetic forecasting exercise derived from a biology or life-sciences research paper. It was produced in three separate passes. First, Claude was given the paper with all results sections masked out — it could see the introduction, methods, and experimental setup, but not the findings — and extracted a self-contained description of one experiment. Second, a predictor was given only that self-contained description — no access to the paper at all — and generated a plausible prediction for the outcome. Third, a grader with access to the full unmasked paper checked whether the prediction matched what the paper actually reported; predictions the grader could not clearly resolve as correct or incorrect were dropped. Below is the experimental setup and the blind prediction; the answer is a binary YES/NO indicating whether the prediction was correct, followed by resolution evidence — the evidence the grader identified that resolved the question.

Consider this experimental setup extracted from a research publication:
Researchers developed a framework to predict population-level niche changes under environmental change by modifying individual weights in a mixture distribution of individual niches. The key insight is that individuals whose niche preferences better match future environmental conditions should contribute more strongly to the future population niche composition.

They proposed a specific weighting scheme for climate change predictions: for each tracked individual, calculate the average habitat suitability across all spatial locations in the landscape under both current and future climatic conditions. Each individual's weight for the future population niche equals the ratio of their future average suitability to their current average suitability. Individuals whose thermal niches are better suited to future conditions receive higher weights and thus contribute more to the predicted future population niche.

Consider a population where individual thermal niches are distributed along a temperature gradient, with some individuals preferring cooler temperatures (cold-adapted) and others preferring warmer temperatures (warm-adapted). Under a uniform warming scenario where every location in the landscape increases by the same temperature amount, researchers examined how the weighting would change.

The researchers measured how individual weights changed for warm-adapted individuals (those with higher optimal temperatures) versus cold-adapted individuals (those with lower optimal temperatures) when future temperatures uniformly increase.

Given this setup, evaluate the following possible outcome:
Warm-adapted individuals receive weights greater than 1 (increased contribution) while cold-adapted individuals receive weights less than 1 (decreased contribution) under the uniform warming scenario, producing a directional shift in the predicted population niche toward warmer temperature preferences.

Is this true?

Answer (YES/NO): YES